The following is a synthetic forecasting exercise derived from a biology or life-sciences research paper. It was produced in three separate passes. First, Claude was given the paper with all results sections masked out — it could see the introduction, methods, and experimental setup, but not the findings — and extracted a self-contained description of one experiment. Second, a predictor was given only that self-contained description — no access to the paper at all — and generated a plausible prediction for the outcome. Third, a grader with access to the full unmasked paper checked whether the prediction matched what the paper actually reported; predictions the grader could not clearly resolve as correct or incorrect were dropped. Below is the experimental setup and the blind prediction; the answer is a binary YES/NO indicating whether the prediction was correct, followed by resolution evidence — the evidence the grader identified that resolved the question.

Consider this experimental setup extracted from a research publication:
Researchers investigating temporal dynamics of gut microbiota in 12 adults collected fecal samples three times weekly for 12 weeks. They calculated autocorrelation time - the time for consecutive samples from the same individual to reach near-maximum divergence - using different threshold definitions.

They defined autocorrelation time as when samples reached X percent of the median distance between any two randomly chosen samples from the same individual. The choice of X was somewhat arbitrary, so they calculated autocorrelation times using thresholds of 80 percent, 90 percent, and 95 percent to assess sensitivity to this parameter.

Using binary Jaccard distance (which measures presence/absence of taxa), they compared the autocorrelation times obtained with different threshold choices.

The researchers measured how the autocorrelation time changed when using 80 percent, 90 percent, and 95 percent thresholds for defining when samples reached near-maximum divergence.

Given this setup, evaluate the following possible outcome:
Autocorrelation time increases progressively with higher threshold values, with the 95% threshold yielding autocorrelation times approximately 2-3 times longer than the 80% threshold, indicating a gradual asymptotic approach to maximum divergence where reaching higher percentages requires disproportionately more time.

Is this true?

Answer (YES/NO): YES